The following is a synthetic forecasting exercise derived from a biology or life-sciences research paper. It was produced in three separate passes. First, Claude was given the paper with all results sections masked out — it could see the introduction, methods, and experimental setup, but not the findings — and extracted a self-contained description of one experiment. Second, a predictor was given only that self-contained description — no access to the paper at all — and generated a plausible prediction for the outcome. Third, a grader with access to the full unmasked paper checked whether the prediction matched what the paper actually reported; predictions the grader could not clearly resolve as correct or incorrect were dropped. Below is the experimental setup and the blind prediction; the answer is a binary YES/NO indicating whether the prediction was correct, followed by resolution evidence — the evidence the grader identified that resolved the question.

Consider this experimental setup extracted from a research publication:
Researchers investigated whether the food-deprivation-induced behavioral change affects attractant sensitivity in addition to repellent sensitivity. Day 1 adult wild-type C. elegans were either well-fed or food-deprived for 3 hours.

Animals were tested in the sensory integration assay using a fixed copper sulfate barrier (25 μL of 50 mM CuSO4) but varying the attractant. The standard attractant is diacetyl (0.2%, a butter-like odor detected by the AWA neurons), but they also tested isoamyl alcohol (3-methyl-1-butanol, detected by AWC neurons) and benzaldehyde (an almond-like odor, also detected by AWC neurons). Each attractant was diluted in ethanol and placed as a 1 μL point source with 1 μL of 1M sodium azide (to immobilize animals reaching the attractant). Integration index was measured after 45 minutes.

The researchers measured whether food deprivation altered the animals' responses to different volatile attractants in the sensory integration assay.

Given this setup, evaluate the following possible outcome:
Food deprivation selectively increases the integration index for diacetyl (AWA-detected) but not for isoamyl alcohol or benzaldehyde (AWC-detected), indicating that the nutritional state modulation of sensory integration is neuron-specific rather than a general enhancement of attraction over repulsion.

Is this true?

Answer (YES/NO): NO